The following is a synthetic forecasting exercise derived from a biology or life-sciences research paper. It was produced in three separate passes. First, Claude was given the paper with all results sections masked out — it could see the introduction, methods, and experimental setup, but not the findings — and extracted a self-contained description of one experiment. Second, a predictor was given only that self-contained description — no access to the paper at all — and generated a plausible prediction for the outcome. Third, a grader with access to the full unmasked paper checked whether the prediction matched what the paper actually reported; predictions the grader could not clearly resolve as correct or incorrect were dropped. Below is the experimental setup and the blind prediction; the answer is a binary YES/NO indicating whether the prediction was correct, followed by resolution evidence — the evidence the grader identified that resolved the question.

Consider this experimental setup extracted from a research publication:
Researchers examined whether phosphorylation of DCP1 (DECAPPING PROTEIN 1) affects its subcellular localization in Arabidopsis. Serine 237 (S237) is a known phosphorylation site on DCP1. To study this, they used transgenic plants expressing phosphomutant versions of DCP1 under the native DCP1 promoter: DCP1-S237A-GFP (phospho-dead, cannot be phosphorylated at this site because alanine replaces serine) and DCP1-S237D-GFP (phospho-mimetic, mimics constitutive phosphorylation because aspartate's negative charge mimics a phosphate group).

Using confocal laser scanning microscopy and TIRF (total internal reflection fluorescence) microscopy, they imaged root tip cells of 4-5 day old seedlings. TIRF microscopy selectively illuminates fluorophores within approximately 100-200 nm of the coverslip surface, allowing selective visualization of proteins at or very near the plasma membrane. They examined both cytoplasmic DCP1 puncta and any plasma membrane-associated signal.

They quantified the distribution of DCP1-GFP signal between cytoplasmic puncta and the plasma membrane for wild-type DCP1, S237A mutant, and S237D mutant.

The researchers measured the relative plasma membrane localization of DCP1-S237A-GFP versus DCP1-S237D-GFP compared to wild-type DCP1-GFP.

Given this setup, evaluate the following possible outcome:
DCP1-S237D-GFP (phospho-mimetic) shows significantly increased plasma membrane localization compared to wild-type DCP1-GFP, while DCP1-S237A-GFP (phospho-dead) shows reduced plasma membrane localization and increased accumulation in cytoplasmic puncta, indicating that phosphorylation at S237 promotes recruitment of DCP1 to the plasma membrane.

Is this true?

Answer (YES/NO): NO